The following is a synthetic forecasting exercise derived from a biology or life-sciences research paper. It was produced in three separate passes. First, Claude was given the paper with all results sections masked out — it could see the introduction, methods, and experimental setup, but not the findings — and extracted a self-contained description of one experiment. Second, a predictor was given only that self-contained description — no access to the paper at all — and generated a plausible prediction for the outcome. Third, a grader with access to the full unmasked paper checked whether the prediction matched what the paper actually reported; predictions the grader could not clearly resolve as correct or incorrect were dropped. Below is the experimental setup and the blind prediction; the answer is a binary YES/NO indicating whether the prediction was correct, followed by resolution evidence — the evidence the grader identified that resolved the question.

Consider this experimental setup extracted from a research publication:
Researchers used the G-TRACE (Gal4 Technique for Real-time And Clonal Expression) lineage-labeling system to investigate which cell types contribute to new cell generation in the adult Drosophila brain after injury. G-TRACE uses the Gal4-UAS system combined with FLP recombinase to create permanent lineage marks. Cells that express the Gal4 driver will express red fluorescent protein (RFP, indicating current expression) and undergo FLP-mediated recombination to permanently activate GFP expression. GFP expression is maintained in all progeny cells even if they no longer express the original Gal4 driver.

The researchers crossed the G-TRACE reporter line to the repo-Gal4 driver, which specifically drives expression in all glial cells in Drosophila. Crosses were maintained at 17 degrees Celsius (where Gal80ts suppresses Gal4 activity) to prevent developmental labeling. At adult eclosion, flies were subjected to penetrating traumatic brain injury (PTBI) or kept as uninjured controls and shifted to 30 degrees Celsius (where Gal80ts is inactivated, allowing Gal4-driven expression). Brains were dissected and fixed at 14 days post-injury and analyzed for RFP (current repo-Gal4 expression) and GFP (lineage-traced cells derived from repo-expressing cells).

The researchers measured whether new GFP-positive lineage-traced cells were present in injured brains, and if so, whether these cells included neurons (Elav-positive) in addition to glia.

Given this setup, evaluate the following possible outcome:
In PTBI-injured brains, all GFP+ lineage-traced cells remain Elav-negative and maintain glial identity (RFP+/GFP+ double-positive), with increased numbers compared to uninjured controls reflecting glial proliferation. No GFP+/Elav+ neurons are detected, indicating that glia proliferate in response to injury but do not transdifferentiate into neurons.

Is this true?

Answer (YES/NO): YES